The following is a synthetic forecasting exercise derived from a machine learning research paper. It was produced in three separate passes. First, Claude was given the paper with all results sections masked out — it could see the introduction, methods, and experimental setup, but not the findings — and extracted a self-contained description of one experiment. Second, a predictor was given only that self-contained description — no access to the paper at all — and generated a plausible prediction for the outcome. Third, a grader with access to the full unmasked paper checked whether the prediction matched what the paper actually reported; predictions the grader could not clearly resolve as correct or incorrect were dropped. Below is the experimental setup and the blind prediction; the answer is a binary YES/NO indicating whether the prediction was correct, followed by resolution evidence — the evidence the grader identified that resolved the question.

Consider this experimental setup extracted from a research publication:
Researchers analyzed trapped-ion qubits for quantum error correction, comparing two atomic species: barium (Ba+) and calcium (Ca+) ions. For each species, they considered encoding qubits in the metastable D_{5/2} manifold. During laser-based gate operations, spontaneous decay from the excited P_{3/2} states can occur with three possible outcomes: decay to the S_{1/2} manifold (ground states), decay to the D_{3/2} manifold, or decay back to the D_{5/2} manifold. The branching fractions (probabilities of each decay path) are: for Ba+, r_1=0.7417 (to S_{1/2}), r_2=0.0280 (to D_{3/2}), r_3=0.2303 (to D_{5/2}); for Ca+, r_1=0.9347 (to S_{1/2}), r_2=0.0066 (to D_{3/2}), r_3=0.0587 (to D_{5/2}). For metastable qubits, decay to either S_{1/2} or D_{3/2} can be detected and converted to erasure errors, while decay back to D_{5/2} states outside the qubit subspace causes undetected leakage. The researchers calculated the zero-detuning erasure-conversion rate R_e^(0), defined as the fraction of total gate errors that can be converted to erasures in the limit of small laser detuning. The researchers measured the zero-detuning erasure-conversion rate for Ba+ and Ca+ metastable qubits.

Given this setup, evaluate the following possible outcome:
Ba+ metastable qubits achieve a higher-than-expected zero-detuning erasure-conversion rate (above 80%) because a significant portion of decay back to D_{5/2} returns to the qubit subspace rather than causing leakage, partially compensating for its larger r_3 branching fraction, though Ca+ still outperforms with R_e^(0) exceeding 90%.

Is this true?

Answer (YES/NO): NO